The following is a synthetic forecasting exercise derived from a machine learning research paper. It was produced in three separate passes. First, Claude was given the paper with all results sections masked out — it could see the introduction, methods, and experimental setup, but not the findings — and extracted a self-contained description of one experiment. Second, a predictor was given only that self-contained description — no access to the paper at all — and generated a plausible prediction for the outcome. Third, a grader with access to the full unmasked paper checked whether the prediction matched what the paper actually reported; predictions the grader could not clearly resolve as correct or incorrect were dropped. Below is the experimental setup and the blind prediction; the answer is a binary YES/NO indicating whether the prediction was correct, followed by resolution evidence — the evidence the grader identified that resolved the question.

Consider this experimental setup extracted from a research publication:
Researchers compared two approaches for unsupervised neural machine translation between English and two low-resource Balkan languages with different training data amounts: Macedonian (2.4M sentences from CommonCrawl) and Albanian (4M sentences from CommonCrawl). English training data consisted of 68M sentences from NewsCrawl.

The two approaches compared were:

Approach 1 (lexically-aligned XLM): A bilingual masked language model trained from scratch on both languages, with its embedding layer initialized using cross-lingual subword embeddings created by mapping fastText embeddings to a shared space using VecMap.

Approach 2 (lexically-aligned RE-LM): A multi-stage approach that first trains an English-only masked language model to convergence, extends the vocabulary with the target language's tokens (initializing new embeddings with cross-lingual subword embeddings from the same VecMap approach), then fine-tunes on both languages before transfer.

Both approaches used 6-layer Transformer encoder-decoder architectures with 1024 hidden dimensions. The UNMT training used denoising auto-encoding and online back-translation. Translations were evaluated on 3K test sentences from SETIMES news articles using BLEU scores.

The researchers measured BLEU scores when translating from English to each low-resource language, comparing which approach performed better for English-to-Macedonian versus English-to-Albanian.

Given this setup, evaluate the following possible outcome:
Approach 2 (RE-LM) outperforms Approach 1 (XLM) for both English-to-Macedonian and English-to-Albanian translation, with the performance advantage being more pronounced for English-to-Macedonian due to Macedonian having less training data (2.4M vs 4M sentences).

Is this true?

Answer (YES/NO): NO